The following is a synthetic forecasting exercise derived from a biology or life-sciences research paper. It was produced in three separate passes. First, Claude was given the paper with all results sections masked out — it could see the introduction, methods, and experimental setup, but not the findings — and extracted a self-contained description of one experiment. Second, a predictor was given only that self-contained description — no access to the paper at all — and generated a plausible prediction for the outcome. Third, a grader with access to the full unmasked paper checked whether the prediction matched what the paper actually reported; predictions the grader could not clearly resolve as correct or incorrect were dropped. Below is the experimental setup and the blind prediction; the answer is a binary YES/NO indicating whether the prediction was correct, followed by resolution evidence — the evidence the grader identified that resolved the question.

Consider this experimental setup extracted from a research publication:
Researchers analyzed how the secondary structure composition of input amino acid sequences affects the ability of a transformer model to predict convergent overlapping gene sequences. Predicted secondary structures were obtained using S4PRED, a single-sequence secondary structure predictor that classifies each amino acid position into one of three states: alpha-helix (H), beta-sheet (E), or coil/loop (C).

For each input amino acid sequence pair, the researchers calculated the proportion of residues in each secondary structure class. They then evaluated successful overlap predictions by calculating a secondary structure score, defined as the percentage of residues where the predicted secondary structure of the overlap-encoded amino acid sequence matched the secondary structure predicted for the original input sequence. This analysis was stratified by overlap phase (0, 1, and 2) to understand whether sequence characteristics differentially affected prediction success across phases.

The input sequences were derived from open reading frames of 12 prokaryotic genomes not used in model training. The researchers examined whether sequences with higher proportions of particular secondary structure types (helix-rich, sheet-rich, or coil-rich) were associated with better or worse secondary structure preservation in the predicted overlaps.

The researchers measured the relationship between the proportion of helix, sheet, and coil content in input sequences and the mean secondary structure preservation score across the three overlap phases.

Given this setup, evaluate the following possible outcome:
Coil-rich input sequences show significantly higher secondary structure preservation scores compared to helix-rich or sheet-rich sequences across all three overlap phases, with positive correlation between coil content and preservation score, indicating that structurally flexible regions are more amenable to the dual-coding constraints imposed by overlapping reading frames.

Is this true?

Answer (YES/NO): YES